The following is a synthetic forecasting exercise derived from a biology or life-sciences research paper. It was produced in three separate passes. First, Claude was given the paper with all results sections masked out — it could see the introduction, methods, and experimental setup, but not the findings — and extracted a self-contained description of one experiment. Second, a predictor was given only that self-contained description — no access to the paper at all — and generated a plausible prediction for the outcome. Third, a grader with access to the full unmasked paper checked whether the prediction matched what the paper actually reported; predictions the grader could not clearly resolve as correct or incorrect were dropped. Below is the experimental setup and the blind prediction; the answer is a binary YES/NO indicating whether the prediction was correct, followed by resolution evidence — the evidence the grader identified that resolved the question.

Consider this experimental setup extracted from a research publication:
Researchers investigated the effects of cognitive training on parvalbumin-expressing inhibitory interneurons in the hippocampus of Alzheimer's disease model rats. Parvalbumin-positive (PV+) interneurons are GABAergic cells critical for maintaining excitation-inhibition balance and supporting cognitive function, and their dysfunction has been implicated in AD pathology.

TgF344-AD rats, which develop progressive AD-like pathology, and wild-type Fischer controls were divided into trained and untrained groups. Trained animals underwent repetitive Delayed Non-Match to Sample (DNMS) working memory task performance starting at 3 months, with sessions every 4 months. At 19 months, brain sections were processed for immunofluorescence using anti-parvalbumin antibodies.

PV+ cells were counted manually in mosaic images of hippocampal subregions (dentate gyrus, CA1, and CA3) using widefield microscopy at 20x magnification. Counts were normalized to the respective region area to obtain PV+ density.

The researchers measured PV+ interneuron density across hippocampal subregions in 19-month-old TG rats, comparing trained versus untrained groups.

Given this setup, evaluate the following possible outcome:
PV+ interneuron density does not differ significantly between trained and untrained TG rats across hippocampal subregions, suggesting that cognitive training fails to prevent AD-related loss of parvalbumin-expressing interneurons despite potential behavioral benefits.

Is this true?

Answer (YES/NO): NO